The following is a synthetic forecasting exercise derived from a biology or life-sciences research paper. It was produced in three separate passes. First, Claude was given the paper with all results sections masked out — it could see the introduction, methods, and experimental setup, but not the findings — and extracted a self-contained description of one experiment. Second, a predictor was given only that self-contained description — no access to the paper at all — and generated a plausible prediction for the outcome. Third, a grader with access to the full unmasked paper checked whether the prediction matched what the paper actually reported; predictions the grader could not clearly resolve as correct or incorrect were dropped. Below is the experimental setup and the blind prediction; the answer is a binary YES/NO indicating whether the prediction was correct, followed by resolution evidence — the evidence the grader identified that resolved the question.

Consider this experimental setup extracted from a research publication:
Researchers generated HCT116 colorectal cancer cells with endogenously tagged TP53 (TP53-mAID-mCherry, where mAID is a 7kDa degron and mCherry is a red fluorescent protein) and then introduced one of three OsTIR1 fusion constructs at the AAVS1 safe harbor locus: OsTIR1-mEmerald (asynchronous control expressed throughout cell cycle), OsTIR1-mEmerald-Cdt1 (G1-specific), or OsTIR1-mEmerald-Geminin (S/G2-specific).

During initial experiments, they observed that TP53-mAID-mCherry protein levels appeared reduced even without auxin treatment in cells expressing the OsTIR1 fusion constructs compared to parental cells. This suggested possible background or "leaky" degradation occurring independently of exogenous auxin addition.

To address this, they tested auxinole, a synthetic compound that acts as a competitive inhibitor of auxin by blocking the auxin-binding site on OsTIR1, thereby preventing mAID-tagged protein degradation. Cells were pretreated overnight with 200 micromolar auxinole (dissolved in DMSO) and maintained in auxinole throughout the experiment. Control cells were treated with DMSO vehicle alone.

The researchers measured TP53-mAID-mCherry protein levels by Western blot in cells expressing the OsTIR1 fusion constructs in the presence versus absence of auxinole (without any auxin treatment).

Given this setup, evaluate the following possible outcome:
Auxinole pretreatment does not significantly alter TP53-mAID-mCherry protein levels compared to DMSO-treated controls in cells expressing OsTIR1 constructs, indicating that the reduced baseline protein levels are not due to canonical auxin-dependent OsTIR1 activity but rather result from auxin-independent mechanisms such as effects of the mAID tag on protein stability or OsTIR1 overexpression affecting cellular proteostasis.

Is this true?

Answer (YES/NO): NO